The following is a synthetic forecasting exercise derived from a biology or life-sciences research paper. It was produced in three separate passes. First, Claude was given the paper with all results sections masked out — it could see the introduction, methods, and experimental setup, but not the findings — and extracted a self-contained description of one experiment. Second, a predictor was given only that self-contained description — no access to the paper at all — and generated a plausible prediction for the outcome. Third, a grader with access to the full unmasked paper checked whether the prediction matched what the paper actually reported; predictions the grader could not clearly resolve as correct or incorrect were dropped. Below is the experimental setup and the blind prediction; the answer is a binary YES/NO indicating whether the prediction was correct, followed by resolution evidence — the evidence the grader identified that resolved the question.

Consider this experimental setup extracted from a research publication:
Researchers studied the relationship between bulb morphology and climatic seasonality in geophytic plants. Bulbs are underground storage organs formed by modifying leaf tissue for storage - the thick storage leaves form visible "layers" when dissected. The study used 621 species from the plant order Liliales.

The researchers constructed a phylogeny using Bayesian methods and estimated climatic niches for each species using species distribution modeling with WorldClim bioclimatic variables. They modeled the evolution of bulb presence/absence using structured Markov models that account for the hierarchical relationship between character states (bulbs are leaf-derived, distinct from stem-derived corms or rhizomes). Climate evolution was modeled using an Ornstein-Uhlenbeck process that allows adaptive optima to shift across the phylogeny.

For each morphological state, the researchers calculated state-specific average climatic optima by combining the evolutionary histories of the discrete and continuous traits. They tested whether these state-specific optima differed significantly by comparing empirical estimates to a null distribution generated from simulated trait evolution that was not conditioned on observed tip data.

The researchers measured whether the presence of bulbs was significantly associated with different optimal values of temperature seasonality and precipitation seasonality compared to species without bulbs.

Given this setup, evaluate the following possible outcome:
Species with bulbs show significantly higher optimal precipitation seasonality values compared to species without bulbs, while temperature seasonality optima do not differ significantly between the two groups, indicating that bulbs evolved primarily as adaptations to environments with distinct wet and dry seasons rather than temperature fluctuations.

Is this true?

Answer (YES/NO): NO